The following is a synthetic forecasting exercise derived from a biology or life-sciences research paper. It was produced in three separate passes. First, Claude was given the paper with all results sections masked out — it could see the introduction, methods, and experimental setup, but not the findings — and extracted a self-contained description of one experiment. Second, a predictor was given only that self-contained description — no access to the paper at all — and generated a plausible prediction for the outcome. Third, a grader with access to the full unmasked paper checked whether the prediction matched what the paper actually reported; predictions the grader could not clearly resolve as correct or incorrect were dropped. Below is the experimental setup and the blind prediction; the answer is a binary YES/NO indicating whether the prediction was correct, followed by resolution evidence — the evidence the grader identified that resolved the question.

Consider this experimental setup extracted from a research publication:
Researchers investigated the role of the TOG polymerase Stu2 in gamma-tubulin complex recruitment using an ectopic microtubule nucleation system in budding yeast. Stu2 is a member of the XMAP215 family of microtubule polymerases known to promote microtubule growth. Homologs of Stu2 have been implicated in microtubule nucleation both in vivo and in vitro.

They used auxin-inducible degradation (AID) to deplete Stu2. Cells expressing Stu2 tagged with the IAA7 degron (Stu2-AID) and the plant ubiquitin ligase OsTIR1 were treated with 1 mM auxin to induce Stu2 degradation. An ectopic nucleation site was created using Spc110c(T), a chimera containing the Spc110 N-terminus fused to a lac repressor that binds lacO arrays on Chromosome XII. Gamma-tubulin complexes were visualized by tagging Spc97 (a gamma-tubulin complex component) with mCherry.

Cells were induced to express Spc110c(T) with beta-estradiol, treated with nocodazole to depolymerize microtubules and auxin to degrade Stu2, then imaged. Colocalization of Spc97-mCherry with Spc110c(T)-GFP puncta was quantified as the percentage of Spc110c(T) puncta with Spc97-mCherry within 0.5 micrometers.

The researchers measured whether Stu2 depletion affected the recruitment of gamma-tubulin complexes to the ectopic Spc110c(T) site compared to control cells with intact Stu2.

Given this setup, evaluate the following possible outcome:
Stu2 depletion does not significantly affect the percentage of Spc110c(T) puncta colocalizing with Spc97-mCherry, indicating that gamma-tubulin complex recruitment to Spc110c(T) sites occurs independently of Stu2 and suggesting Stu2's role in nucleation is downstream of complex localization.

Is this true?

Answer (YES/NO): YES